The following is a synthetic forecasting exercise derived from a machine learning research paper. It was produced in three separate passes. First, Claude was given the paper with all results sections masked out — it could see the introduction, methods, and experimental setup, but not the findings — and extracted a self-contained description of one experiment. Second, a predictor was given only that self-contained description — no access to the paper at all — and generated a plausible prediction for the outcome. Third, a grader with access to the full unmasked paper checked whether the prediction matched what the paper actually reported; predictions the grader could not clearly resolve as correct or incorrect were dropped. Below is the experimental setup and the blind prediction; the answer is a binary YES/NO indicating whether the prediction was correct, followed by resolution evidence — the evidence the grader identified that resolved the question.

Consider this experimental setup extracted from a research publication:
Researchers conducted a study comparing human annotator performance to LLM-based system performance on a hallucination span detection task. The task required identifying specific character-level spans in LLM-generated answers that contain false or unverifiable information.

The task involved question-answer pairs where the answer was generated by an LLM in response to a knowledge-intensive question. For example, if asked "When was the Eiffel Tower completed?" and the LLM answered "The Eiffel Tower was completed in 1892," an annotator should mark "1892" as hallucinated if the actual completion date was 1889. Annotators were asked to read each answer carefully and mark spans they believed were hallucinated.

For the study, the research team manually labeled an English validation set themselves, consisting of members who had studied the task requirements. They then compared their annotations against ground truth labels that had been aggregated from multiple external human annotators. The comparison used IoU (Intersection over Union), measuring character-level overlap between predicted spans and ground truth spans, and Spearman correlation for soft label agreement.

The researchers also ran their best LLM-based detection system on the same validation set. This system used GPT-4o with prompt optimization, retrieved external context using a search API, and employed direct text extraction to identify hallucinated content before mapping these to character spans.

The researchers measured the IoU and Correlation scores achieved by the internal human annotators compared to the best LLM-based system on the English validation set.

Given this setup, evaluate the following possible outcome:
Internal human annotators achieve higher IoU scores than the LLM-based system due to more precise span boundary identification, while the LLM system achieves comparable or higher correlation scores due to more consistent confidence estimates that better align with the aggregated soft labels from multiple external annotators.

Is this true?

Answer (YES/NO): NO